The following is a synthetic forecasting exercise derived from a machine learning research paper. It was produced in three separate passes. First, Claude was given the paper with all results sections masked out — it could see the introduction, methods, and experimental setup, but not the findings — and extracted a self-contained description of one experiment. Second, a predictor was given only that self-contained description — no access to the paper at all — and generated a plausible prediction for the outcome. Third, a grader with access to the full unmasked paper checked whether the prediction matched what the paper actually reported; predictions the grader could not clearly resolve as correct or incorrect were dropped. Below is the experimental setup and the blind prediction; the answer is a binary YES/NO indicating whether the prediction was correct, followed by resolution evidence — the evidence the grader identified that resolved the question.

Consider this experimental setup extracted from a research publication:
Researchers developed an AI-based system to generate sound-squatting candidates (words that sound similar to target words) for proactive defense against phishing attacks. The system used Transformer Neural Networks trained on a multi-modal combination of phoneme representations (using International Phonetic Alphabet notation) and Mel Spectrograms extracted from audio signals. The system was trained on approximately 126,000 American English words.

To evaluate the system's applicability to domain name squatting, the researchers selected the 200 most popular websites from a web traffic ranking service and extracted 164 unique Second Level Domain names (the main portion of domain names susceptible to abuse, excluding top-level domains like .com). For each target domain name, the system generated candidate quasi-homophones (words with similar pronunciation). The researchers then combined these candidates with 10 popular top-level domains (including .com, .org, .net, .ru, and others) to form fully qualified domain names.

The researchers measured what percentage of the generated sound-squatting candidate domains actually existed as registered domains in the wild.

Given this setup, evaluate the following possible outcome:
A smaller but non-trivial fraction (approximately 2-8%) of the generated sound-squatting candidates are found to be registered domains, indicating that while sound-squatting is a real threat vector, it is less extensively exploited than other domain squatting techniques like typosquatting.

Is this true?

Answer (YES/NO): NO